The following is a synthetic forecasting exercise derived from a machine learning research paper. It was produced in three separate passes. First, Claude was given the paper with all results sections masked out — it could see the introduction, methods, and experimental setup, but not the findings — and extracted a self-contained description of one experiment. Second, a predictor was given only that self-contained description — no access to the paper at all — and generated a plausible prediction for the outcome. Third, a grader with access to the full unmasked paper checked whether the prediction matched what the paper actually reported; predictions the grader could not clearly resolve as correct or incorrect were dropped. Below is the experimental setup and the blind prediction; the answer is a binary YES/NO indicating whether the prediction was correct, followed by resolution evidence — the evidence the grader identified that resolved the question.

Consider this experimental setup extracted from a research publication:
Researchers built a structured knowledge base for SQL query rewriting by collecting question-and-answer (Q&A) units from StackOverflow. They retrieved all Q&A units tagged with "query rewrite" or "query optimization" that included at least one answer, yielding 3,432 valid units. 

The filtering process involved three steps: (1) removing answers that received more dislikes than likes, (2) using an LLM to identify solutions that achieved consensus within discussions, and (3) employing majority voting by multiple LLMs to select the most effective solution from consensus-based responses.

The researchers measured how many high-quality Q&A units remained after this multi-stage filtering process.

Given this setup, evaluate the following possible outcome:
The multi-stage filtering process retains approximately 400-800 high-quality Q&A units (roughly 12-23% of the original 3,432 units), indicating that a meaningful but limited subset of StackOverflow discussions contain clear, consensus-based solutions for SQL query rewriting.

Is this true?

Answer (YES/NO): NO